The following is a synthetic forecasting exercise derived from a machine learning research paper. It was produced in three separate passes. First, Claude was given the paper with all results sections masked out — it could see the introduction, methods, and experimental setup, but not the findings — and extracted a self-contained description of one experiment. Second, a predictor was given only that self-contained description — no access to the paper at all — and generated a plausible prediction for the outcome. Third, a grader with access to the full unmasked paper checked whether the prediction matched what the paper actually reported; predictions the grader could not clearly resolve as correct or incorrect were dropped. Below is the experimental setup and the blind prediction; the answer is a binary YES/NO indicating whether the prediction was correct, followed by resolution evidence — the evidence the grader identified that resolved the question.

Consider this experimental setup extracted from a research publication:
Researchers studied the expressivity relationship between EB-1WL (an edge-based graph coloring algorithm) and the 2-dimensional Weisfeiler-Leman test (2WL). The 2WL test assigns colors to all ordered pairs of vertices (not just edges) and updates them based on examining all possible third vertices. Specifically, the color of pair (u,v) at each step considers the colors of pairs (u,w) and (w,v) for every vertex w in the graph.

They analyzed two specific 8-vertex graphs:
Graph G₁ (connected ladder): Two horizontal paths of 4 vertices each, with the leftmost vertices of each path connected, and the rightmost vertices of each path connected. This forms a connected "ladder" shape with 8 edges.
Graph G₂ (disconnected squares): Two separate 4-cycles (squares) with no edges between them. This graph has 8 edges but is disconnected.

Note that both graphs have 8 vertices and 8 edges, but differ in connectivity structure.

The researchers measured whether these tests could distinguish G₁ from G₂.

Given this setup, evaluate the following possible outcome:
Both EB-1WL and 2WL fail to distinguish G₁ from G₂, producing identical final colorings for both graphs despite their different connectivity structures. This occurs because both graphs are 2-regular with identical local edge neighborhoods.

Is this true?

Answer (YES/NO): NO